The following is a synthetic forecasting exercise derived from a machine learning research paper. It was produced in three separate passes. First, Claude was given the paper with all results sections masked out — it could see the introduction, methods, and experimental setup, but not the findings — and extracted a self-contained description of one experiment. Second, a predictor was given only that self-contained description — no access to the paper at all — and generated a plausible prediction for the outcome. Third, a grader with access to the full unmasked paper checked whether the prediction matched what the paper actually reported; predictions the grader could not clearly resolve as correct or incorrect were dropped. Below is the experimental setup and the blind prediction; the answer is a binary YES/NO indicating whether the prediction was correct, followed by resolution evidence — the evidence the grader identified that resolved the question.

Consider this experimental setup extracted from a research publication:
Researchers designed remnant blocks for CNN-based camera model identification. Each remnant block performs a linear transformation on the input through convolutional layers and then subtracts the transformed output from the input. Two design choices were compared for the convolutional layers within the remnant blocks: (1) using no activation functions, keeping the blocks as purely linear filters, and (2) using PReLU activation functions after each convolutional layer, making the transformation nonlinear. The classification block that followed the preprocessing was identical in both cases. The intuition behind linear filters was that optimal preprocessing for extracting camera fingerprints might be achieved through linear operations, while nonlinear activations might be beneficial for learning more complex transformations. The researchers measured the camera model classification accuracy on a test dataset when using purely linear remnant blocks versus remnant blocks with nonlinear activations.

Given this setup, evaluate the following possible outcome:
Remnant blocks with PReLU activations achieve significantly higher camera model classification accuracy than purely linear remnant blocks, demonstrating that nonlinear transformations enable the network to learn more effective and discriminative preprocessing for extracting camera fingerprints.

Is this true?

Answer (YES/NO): NO